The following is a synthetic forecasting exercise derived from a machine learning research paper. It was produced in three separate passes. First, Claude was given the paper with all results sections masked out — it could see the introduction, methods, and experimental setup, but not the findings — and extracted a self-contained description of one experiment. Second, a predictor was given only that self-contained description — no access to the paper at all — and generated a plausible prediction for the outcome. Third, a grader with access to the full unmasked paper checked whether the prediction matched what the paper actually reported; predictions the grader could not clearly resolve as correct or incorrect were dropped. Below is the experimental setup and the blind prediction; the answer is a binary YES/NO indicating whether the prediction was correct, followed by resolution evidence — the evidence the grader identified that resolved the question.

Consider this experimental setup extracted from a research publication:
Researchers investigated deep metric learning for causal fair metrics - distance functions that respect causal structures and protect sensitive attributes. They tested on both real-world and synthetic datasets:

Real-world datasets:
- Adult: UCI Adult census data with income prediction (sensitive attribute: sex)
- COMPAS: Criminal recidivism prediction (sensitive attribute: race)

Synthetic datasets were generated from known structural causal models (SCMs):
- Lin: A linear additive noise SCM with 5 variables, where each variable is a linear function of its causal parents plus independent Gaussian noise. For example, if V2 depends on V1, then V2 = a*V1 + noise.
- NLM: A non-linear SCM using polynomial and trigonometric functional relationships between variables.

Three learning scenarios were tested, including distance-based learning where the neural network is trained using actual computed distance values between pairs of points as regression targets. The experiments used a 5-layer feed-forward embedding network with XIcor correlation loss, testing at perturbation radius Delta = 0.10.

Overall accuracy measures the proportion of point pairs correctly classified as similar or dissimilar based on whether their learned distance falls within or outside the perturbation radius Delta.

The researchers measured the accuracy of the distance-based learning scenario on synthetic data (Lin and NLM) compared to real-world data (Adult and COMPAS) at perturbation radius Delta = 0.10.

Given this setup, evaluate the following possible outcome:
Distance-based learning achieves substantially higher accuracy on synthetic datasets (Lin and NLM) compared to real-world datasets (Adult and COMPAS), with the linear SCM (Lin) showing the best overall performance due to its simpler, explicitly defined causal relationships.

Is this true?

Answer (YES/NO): NO